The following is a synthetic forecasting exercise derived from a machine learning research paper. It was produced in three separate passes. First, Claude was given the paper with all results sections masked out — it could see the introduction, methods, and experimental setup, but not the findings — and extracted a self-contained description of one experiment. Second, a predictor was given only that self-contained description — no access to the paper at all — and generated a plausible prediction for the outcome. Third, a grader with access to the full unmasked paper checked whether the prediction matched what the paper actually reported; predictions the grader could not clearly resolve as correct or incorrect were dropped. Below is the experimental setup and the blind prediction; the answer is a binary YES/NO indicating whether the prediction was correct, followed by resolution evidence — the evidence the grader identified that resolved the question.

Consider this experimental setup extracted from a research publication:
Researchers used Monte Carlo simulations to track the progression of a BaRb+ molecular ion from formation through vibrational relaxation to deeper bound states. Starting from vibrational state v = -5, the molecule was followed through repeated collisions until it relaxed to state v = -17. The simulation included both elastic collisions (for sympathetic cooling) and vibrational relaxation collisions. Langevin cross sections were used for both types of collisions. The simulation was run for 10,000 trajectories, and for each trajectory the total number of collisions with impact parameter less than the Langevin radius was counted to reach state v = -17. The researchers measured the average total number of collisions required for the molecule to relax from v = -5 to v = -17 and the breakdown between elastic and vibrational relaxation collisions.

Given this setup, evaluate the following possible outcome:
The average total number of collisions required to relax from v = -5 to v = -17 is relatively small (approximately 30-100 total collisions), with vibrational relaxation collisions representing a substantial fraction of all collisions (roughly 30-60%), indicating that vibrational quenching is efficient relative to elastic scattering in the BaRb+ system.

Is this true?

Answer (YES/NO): NO